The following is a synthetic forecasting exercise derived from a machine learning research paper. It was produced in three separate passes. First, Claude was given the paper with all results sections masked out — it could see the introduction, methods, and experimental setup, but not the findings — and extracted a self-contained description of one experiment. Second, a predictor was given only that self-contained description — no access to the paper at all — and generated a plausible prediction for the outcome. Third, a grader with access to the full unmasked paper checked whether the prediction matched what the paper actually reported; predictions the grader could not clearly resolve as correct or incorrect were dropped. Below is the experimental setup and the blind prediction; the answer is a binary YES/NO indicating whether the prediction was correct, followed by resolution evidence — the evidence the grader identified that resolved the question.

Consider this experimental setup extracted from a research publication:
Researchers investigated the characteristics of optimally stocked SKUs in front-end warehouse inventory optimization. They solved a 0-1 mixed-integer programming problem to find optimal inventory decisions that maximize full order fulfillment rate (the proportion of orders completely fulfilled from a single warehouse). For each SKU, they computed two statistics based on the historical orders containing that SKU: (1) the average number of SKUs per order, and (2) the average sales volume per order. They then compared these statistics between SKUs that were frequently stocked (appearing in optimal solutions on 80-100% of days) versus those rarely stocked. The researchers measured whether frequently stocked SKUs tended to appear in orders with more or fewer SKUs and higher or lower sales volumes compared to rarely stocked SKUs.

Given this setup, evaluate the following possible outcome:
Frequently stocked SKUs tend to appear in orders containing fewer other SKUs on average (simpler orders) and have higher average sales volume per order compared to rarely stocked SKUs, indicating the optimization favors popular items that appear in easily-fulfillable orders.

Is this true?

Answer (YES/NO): NO